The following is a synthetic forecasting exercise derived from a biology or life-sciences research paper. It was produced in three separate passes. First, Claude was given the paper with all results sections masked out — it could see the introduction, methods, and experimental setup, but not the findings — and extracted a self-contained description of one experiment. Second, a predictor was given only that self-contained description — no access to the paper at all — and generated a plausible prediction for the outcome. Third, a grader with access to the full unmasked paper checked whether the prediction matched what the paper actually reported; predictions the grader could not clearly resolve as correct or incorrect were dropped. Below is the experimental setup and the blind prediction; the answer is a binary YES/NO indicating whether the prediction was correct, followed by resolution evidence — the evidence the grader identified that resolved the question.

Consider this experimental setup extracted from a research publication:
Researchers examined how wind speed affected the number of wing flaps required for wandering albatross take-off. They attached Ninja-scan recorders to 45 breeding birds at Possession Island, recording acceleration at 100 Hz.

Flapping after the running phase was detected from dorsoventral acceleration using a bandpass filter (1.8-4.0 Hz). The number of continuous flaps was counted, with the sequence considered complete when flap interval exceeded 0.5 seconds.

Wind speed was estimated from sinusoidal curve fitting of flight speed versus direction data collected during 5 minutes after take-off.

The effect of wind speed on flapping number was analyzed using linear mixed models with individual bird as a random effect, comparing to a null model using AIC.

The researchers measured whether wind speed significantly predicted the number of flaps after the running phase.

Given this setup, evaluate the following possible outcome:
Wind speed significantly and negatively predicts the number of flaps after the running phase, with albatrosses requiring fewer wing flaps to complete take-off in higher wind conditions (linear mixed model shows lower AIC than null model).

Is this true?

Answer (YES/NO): YES